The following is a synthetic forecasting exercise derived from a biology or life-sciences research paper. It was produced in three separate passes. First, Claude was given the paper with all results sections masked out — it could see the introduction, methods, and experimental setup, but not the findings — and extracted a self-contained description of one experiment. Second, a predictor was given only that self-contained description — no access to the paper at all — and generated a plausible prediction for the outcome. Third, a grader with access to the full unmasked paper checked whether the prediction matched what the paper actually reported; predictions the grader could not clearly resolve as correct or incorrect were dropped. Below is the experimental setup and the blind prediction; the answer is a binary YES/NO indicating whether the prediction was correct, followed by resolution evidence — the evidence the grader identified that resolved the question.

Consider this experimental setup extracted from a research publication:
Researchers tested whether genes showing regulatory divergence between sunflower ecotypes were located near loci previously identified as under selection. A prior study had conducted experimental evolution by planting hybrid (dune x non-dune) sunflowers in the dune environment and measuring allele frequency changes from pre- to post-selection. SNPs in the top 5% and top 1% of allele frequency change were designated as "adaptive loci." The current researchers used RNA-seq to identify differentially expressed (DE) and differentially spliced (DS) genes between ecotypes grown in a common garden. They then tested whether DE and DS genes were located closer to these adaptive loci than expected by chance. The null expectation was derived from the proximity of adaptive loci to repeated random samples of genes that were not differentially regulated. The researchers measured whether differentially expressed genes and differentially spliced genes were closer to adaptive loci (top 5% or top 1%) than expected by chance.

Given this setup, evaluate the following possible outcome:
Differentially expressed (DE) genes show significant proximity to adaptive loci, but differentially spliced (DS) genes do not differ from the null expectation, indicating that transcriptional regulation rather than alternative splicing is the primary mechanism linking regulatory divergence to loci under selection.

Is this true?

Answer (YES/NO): NO